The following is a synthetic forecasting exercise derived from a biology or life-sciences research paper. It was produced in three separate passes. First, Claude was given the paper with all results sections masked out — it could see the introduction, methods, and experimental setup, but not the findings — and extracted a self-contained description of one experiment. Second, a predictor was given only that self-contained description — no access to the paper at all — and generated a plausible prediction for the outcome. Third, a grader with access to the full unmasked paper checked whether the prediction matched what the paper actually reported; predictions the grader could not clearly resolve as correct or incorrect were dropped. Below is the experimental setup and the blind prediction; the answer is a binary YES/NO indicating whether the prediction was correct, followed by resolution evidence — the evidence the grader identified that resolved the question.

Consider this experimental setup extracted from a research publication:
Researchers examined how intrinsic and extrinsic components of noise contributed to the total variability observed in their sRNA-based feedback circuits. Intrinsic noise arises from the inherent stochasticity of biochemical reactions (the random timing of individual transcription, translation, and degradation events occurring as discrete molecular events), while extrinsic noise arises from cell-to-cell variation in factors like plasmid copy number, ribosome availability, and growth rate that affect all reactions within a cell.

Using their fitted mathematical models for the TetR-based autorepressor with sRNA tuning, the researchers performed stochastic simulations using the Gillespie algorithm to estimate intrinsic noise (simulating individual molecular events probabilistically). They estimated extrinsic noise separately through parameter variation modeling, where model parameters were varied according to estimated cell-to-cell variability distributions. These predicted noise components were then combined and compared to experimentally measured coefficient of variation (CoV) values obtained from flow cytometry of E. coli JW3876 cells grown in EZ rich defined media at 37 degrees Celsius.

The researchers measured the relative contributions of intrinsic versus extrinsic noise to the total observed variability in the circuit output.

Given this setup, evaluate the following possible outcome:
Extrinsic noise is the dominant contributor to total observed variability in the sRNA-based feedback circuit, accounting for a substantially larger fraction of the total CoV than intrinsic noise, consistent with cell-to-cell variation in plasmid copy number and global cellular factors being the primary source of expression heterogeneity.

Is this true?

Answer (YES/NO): YES